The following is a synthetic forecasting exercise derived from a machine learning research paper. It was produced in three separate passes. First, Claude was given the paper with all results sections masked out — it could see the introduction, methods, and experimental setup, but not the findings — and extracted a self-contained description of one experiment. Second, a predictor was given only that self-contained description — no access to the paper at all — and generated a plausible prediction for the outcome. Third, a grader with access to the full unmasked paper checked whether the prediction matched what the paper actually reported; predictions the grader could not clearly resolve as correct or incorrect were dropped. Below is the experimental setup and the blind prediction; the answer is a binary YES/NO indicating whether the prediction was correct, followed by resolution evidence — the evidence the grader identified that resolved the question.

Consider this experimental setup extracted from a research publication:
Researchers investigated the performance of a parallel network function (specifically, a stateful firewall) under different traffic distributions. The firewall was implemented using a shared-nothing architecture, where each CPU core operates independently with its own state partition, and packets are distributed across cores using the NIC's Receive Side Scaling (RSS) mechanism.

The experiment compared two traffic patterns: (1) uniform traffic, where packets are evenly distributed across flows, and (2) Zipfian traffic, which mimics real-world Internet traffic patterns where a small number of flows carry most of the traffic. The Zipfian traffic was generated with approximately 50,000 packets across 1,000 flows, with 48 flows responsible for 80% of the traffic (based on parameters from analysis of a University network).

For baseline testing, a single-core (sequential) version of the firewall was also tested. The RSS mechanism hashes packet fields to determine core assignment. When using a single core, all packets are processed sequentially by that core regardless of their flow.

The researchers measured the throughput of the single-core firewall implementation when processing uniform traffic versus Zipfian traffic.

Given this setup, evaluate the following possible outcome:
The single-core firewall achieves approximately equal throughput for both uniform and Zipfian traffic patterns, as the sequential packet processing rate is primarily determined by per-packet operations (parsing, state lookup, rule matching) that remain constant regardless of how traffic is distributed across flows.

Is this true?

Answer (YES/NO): NO